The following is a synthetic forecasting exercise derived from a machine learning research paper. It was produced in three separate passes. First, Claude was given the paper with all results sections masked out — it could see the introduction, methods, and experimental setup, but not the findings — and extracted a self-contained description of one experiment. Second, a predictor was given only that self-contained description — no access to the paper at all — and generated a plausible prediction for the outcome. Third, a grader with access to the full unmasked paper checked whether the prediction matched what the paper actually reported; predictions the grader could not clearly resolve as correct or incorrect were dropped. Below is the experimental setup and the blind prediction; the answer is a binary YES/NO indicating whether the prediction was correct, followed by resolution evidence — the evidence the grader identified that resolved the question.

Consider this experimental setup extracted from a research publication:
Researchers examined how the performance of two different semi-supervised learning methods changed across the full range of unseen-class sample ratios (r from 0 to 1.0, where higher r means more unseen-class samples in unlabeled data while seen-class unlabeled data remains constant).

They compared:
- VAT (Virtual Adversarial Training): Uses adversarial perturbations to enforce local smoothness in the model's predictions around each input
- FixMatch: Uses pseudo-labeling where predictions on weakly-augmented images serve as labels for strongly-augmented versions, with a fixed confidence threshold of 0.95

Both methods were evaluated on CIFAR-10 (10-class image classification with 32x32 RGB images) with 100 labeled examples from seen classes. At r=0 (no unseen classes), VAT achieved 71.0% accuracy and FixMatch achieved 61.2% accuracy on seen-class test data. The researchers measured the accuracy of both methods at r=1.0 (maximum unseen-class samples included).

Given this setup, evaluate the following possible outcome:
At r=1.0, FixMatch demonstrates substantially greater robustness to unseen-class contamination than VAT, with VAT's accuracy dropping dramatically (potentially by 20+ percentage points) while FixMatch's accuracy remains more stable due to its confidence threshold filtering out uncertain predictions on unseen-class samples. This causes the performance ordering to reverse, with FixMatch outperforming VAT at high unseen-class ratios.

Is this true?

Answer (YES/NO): NO